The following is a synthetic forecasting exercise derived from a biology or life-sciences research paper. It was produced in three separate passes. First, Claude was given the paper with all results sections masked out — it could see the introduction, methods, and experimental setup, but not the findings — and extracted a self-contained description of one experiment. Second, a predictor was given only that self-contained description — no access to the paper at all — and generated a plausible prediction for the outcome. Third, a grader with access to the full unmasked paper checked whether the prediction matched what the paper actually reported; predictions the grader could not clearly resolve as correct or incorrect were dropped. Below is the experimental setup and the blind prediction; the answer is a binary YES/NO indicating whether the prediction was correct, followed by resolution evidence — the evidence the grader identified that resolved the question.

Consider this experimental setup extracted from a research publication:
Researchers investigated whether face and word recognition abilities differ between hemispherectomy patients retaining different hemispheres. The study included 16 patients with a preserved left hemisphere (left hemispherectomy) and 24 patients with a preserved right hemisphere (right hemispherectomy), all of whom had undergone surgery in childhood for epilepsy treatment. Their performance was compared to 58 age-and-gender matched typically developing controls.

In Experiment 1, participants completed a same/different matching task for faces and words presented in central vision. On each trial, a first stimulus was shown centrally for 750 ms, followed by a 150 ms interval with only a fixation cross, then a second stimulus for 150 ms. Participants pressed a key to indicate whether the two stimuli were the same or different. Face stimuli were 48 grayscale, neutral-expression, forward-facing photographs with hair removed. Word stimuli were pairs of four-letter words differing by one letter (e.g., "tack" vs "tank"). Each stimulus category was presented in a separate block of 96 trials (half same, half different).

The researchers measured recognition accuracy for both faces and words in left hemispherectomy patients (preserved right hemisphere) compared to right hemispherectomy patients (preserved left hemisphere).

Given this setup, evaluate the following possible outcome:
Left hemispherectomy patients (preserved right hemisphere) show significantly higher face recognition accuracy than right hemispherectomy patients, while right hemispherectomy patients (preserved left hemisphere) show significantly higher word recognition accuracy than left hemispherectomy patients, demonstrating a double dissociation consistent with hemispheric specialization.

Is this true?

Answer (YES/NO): NO